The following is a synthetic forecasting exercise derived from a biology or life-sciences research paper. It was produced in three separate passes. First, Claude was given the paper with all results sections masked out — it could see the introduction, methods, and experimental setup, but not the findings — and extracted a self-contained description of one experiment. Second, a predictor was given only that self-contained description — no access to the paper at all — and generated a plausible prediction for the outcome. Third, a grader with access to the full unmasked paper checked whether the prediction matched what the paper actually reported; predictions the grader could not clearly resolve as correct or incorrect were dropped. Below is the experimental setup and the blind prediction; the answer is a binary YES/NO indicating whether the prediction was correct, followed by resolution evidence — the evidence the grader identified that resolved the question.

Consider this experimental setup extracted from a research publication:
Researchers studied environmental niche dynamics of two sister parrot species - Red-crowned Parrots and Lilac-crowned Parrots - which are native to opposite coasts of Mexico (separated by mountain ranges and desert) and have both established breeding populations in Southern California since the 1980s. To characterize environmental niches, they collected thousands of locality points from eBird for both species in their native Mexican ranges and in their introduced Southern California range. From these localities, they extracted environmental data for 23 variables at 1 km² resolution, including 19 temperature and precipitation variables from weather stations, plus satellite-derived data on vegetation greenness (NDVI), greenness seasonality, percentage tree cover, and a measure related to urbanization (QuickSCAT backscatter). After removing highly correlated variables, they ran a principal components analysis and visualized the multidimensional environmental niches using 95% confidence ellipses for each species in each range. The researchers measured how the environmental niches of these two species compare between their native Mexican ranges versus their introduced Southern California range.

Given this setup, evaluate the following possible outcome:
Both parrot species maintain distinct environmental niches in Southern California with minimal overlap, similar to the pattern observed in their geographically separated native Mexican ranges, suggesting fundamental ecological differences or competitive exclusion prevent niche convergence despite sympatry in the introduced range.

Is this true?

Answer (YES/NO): NO